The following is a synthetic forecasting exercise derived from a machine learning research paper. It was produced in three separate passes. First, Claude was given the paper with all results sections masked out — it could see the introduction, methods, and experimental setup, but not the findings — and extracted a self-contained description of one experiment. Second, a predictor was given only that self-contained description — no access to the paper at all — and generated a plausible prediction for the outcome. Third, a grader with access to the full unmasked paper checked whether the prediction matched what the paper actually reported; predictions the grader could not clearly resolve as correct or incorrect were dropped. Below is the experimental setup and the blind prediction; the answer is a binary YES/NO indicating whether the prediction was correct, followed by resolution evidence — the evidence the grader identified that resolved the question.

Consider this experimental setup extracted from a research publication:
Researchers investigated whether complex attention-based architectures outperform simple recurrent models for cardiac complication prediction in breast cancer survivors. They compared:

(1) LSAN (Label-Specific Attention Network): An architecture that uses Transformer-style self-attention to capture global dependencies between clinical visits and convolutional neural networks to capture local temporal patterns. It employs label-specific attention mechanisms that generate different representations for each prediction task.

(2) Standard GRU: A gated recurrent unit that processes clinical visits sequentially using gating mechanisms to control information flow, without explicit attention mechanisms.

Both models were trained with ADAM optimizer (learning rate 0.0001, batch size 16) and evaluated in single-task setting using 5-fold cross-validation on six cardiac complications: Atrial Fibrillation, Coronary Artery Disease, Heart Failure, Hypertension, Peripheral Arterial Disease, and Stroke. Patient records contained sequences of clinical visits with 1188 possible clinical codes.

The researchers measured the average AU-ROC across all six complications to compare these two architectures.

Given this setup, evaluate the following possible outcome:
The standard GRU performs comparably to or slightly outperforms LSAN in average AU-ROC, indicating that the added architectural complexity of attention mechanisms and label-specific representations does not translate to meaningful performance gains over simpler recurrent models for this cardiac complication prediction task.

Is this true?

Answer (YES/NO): YES